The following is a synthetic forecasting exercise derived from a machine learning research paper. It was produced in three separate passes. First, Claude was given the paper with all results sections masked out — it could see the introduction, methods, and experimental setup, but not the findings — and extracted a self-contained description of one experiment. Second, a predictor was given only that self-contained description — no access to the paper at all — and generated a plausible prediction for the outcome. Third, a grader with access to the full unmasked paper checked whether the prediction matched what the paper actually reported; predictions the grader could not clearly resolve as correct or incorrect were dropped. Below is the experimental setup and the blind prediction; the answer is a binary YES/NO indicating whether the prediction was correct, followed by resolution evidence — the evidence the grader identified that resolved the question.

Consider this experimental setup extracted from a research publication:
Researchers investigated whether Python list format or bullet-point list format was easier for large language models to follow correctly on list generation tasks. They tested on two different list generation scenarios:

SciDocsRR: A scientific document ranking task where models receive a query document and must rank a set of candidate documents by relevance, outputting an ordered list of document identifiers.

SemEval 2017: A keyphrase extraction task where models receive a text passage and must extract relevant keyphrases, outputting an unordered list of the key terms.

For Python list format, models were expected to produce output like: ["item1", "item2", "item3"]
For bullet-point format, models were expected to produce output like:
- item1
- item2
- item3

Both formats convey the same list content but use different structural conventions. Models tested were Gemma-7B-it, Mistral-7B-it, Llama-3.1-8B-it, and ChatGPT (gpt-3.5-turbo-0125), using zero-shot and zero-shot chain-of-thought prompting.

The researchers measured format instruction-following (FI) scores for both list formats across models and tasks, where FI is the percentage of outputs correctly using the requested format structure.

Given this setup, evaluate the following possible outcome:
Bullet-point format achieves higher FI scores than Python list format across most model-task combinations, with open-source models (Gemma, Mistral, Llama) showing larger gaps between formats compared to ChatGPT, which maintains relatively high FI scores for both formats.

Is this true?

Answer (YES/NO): NO